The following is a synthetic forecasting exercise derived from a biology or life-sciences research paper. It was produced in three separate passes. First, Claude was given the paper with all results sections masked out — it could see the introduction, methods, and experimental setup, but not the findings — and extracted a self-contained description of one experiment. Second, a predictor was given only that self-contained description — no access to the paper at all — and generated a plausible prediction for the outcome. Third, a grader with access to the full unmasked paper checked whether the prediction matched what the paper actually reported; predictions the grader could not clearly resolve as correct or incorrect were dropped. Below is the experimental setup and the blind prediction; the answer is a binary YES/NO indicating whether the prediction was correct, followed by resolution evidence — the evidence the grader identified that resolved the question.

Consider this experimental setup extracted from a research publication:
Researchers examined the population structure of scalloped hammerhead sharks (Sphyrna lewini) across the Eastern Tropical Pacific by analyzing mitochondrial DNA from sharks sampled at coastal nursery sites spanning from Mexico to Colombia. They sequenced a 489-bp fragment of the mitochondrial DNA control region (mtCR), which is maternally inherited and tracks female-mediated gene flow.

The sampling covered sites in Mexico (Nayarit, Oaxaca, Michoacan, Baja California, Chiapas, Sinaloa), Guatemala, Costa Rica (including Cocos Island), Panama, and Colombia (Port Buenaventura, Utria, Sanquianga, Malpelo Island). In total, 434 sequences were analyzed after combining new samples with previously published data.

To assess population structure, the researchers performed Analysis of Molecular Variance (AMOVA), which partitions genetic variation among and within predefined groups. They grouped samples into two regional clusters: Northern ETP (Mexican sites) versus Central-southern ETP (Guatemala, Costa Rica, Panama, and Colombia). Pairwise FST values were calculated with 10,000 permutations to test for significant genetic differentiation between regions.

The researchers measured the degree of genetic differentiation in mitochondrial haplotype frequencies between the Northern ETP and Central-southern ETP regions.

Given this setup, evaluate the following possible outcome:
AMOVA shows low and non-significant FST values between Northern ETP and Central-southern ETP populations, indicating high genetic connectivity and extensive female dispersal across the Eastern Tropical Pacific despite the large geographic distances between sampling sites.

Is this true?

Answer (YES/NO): NO